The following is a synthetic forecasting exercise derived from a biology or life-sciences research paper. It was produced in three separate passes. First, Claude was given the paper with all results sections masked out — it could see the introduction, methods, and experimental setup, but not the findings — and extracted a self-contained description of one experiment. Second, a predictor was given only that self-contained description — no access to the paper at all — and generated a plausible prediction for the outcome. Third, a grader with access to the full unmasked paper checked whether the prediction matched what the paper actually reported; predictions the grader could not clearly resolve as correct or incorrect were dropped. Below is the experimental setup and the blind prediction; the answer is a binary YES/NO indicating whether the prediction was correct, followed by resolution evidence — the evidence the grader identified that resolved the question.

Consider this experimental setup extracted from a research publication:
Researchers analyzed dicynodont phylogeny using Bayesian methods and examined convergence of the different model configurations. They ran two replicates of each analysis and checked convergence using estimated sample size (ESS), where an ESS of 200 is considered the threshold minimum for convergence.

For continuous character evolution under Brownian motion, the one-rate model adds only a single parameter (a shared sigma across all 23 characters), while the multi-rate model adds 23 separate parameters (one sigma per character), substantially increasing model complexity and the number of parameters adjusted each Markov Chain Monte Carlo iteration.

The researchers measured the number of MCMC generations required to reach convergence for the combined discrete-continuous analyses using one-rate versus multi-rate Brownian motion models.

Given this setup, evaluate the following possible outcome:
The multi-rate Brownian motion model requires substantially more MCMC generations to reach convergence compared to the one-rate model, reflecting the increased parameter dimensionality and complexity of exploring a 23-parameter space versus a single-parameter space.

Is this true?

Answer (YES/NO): NO